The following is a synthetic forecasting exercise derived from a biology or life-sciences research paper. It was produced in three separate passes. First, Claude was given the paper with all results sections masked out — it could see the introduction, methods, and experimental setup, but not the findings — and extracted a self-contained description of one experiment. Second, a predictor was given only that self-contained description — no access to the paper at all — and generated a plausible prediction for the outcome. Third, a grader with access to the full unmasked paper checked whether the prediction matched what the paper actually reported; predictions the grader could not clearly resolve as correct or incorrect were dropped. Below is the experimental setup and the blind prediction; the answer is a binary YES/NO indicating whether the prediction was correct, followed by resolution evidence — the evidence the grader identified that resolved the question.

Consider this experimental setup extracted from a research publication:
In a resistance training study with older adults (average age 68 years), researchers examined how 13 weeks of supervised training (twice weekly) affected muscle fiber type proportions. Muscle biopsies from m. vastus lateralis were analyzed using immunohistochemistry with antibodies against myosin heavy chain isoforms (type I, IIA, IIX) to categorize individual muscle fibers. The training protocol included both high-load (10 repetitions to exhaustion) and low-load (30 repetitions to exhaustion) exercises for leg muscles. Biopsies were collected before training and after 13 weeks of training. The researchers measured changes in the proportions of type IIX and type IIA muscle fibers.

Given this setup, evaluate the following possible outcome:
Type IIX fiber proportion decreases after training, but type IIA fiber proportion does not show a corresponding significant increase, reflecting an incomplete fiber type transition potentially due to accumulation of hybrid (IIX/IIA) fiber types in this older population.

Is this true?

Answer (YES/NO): NO